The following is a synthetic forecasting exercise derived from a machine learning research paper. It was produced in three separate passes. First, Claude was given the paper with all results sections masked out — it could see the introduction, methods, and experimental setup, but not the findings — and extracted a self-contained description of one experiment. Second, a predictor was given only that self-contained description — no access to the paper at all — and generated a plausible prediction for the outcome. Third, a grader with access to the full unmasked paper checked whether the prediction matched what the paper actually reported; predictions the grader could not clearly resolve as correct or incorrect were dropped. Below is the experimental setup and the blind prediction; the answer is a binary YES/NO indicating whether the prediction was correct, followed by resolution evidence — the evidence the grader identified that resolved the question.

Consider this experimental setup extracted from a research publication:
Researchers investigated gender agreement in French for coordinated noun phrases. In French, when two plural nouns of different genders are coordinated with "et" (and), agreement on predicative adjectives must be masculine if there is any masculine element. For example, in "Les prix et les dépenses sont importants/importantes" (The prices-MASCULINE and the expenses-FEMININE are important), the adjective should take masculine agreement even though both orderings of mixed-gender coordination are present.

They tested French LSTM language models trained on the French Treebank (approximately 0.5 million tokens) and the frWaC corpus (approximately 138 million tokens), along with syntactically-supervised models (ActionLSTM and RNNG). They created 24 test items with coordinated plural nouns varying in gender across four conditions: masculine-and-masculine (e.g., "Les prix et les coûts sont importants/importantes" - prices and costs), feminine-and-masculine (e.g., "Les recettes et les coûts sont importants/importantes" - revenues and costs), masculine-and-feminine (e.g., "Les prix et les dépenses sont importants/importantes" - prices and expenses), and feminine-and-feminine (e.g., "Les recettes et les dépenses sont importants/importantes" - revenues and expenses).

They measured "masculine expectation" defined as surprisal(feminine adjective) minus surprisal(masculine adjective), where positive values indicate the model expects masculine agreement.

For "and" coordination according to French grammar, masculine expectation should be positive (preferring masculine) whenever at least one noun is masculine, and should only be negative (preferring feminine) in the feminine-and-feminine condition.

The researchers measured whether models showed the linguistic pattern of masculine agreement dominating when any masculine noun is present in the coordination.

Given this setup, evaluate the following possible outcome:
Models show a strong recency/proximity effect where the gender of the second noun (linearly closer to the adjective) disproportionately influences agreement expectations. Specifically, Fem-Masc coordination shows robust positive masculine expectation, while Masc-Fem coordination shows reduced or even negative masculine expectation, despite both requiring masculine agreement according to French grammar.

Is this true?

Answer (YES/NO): YES